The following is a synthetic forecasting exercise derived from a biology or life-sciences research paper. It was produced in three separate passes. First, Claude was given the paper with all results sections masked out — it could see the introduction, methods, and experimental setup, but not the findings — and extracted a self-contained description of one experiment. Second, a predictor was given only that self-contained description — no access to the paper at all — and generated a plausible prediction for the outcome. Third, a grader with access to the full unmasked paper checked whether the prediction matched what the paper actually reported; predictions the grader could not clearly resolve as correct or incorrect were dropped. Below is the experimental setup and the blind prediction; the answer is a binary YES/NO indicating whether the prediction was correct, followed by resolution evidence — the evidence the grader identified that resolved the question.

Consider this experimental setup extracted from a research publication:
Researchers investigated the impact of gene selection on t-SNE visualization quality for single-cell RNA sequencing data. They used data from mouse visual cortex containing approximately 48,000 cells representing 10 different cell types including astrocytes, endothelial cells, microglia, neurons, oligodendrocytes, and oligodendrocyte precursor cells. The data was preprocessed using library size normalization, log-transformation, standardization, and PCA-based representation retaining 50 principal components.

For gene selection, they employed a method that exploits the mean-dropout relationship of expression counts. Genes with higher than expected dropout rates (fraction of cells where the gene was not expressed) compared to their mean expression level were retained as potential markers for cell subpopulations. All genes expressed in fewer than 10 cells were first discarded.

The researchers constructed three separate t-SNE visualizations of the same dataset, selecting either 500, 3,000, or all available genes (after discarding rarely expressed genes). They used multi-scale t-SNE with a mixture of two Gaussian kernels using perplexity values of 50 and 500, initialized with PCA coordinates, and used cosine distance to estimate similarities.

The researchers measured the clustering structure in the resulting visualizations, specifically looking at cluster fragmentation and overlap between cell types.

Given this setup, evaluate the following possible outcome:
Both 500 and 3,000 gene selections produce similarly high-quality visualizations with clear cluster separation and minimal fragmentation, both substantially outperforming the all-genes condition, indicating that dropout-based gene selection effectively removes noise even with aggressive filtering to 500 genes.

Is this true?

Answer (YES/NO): NO